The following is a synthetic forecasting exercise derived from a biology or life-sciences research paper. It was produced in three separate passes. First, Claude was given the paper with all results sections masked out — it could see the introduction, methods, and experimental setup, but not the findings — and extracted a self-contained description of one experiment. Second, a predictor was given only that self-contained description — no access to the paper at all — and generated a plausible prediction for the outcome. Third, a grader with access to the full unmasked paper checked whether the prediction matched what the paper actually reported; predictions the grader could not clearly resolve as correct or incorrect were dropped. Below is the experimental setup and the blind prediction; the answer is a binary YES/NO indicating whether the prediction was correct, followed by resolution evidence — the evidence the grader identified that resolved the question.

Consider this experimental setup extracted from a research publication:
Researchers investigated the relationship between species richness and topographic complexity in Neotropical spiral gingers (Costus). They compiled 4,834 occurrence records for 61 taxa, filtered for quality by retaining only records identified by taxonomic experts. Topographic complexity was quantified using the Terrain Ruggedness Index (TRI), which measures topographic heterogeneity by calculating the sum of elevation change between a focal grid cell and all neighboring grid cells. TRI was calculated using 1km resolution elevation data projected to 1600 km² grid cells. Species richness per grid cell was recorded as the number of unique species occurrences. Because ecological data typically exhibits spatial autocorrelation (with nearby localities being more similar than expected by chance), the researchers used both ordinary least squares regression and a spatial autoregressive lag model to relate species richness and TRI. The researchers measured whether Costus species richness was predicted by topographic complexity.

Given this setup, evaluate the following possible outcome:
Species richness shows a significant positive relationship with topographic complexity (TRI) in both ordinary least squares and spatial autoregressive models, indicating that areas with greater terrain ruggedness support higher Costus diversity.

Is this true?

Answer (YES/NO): NO